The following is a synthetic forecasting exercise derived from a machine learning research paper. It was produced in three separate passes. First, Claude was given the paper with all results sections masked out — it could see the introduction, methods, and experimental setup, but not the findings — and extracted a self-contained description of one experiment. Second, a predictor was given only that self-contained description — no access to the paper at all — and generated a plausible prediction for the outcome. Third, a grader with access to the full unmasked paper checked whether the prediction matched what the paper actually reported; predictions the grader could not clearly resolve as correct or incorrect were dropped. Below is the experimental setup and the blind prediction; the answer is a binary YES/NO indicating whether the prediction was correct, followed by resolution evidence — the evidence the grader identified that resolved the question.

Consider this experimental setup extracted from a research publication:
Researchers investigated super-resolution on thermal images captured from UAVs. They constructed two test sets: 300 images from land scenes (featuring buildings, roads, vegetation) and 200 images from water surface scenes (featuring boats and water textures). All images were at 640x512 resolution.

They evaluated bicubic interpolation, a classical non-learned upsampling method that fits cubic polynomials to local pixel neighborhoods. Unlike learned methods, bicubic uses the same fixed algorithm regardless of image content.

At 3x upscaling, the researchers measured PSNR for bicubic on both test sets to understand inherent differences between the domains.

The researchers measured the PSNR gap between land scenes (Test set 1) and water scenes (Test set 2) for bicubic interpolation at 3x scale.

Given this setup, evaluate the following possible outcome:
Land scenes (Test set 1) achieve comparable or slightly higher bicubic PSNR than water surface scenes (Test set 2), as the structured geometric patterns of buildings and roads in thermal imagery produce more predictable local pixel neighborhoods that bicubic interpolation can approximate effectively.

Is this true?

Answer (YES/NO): YES